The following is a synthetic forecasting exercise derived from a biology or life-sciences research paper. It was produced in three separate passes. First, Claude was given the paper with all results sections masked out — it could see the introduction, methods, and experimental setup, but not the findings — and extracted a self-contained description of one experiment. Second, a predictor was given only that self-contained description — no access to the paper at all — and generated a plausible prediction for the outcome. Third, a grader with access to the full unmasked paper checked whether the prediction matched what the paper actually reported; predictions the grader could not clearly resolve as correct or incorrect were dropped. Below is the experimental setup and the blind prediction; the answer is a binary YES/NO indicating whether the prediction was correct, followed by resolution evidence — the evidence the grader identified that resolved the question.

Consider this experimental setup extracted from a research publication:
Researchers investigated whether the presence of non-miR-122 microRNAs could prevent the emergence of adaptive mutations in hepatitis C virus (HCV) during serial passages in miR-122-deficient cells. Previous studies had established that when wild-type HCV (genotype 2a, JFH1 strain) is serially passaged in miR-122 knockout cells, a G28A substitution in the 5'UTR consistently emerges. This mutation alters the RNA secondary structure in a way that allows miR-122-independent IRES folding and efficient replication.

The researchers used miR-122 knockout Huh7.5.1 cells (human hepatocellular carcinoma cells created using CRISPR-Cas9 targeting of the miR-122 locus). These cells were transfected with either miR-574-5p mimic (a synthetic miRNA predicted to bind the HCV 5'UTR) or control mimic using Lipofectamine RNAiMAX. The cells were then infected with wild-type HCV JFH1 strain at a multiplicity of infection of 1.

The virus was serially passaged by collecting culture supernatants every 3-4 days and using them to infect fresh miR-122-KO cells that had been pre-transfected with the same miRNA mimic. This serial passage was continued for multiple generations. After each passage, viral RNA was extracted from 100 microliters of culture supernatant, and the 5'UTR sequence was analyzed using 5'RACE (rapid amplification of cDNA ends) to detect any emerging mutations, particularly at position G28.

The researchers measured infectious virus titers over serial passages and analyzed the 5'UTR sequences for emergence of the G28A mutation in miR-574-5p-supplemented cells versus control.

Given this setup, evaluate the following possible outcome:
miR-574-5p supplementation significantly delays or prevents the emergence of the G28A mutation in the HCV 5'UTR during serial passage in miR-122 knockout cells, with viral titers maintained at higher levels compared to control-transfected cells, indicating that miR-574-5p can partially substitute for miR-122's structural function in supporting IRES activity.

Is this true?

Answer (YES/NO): NO